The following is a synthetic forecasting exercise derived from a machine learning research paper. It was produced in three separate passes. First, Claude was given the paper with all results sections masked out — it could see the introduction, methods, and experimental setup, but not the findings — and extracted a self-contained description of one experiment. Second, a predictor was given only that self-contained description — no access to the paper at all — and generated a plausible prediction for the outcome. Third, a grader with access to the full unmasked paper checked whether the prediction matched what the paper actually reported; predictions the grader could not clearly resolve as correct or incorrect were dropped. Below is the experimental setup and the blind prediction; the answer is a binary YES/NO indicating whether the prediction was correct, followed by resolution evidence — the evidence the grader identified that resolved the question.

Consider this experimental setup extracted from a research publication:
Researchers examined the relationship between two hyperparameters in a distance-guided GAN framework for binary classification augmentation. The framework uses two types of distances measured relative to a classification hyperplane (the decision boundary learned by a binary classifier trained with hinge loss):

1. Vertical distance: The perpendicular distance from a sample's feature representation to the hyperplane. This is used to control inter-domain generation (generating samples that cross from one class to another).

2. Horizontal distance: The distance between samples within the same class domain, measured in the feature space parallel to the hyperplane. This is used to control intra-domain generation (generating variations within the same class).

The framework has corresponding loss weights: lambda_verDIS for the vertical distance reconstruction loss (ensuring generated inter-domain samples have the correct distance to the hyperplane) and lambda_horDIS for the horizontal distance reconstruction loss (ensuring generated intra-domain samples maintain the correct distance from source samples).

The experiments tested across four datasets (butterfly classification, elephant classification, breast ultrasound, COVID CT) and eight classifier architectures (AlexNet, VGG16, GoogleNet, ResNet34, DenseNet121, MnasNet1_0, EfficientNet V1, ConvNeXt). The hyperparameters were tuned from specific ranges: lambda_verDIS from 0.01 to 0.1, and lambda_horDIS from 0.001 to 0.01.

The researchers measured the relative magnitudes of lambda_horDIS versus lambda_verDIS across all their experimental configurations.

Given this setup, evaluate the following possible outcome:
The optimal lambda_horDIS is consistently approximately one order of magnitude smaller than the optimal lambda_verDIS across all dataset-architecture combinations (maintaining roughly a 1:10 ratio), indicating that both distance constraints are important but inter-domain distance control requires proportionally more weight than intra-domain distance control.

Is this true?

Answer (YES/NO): NO